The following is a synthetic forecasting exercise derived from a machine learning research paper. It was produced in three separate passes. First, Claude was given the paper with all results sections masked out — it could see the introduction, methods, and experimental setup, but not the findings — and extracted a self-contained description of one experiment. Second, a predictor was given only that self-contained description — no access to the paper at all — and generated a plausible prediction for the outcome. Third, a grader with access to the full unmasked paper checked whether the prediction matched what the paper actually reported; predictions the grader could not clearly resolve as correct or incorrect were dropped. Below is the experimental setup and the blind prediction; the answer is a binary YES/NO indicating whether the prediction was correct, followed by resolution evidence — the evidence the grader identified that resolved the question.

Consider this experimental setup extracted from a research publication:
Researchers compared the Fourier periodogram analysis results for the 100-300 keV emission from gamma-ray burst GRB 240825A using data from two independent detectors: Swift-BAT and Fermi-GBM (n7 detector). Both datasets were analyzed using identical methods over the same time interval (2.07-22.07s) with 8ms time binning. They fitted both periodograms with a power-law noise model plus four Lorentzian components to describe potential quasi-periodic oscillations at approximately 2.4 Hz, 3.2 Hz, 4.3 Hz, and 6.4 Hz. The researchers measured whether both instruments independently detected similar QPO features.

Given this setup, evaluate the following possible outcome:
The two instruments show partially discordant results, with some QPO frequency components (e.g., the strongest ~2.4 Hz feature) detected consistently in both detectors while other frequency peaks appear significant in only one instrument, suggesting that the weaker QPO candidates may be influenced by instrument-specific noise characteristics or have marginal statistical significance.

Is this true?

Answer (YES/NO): NO